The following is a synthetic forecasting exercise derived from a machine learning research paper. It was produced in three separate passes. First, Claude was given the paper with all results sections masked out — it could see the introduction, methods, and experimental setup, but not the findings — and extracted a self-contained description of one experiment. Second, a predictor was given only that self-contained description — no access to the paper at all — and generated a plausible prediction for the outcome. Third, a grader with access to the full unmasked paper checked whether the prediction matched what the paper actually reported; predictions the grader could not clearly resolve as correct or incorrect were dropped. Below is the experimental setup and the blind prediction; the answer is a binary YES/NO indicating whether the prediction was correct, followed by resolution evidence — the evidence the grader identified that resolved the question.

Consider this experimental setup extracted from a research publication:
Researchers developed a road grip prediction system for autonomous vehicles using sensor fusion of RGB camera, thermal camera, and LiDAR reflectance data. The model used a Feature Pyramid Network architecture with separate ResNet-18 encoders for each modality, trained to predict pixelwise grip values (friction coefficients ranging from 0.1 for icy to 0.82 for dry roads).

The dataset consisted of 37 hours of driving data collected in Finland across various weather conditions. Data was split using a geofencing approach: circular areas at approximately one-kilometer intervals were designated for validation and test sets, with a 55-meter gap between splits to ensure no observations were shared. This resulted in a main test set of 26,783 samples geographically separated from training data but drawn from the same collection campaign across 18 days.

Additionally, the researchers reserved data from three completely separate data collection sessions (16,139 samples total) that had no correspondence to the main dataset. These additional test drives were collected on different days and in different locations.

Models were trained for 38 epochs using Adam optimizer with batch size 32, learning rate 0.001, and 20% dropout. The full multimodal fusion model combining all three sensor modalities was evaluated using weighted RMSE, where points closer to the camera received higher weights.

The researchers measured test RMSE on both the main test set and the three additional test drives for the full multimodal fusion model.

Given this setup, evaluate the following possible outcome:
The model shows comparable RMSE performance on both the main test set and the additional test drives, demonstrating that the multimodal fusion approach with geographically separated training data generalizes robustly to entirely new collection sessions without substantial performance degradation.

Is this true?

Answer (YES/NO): NO